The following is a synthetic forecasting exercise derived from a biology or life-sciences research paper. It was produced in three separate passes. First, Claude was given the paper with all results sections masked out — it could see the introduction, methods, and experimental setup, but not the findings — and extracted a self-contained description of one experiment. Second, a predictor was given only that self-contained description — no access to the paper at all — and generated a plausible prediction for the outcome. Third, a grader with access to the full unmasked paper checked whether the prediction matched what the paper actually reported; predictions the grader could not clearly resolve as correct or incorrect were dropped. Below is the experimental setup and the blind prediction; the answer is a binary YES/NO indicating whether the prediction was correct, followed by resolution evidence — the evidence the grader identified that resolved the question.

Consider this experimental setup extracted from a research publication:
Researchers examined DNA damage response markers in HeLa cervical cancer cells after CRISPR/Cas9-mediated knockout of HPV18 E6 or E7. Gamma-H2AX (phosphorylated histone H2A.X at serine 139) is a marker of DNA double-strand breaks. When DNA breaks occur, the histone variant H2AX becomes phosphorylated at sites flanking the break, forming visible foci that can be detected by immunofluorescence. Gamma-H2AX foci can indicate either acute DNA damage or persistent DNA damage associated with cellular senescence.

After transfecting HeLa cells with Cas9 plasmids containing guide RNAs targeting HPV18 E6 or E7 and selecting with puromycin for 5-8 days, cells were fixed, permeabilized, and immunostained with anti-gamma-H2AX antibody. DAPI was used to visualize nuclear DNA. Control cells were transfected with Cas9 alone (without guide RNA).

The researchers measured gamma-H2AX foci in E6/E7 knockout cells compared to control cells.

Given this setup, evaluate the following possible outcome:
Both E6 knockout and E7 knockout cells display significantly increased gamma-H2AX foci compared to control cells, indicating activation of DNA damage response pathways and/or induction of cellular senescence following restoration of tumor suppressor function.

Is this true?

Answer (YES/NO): YES